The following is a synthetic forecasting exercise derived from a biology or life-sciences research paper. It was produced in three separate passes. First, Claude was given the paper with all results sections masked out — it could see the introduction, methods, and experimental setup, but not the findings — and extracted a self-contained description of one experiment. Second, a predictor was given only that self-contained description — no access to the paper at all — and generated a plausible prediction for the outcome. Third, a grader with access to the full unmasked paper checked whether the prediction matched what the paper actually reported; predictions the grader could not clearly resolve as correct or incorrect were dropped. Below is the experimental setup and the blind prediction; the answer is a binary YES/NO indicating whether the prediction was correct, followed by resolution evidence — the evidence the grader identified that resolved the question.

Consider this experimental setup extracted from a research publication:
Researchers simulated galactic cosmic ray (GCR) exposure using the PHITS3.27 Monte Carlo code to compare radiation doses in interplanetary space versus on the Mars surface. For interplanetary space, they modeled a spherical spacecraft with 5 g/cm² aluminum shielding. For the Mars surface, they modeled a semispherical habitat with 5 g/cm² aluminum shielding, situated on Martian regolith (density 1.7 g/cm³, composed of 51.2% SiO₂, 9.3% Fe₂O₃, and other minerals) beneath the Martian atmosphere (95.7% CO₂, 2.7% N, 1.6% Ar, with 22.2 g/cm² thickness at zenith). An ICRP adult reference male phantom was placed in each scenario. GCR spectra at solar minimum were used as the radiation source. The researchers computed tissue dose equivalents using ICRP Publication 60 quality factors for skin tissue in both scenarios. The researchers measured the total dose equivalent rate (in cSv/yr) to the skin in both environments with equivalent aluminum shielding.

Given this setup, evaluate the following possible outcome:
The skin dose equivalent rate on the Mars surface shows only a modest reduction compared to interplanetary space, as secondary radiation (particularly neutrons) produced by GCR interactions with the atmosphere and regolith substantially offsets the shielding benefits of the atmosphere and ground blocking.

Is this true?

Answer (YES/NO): NO